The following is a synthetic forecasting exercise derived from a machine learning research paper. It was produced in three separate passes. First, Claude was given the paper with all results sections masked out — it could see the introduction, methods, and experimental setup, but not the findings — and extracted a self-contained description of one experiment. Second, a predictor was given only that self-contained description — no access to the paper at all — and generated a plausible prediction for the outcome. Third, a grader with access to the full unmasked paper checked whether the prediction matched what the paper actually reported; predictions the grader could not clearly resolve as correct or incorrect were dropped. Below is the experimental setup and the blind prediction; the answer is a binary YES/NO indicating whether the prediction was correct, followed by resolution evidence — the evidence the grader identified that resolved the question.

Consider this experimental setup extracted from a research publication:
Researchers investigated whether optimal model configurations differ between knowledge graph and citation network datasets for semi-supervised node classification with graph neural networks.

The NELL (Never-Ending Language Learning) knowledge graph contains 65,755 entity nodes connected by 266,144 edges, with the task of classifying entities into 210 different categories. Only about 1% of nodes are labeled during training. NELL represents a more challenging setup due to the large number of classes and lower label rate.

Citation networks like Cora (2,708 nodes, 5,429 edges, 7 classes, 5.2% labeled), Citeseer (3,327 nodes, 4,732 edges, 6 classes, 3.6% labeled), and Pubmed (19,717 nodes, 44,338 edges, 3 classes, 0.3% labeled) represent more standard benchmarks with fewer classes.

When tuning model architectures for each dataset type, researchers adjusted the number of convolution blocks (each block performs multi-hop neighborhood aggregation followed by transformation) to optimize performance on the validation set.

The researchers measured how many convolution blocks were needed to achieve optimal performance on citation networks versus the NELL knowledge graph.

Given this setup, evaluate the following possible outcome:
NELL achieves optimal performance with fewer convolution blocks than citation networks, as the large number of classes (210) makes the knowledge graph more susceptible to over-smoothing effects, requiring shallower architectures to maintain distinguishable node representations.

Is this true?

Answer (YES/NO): NO